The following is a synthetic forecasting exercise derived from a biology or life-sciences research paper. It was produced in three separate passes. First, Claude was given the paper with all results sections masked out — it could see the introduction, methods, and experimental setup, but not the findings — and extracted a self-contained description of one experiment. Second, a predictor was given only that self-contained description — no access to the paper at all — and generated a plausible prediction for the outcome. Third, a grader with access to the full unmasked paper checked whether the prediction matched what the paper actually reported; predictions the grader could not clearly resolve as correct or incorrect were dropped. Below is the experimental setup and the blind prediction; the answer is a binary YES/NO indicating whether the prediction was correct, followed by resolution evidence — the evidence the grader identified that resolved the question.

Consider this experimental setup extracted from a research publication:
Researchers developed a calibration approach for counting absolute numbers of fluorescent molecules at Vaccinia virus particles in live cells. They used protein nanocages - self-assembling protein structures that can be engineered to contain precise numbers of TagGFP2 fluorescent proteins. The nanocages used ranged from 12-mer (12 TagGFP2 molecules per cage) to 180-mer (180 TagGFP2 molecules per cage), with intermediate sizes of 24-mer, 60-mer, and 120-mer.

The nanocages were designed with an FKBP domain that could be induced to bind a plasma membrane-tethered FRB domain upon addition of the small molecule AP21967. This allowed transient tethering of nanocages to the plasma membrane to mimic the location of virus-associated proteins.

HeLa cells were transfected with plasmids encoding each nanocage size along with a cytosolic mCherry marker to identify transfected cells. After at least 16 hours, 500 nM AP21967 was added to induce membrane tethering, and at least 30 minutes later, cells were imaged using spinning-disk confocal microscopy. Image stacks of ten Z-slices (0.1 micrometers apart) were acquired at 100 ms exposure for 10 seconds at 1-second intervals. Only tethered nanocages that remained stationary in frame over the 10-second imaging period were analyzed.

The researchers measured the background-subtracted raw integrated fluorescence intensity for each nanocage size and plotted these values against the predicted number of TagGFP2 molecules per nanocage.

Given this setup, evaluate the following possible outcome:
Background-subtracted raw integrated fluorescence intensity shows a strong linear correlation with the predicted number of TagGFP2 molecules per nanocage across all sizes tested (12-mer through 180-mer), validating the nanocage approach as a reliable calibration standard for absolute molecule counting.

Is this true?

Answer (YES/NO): NO